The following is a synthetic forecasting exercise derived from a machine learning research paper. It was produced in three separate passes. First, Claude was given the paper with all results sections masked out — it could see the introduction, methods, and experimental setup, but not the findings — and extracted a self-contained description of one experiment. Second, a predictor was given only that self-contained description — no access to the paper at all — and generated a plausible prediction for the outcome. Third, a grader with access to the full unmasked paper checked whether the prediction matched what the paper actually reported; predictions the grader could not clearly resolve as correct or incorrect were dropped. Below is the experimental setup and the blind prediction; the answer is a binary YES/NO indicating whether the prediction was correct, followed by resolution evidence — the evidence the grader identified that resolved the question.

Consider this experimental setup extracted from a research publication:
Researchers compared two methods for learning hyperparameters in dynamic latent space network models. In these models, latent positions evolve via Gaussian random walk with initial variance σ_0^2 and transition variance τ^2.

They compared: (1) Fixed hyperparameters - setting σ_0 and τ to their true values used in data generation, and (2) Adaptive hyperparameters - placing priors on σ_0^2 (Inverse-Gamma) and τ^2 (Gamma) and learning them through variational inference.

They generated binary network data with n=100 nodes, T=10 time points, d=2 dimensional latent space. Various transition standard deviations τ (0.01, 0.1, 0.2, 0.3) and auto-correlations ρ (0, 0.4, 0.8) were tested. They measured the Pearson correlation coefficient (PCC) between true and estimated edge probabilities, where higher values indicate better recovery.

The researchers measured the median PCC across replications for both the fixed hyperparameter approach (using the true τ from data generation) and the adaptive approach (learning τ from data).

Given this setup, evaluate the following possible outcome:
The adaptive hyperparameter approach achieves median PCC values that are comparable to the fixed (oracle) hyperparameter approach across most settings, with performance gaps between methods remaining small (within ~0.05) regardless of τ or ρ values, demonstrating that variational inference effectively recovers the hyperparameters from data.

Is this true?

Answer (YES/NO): YES